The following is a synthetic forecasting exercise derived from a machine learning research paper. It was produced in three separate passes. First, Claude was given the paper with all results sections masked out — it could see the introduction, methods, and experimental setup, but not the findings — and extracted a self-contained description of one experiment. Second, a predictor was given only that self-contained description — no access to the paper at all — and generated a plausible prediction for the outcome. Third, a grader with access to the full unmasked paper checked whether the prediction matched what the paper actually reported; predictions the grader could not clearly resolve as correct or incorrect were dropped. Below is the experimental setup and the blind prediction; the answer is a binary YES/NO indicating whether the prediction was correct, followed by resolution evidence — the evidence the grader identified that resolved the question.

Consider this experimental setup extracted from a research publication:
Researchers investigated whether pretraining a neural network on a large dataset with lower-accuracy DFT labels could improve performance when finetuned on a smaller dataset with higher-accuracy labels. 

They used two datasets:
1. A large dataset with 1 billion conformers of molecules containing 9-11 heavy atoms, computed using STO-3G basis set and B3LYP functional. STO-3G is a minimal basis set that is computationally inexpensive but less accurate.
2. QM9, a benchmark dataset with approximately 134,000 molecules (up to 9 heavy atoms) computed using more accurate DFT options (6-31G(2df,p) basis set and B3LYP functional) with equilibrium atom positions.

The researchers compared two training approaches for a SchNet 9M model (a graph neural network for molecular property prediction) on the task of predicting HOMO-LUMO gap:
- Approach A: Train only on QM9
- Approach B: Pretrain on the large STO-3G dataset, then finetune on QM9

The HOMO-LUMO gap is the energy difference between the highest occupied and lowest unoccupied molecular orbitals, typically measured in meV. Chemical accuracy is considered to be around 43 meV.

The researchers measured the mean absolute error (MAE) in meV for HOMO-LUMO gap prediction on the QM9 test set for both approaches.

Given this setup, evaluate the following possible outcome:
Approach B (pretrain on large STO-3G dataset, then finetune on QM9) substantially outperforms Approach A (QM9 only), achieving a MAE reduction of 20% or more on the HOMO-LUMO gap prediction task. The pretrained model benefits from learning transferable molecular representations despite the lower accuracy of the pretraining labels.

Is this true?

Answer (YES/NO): YES